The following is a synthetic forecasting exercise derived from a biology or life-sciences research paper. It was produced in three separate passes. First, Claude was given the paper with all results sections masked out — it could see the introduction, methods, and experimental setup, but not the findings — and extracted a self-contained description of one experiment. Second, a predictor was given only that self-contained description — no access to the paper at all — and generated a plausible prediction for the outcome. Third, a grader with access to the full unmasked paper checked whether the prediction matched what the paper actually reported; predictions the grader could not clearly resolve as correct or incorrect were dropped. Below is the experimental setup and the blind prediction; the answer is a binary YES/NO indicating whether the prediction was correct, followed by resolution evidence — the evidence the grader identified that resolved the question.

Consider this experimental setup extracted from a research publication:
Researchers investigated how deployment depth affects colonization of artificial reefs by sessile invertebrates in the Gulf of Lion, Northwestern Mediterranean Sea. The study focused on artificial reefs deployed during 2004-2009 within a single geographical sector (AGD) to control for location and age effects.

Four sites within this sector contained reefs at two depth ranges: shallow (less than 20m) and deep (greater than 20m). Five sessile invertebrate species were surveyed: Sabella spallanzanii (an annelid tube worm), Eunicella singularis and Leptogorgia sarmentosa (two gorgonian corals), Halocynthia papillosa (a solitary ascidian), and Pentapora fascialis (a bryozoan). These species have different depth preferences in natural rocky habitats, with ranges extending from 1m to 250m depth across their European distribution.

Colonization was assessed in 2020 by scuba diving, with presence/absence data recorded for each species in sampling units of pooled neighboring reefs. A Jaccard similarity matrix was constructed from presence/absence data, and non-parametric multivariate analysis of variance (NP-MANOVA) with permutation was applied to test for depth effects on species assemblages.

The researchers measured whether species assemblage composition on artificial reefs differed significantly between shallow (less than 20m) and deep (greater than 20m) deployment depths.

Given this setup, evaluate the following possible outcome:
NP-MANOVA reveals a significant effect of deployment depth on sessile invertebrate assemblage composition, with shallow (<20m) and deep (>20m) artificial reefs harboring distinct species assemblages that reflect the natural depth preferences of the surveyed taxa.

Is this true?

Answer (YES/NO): NO